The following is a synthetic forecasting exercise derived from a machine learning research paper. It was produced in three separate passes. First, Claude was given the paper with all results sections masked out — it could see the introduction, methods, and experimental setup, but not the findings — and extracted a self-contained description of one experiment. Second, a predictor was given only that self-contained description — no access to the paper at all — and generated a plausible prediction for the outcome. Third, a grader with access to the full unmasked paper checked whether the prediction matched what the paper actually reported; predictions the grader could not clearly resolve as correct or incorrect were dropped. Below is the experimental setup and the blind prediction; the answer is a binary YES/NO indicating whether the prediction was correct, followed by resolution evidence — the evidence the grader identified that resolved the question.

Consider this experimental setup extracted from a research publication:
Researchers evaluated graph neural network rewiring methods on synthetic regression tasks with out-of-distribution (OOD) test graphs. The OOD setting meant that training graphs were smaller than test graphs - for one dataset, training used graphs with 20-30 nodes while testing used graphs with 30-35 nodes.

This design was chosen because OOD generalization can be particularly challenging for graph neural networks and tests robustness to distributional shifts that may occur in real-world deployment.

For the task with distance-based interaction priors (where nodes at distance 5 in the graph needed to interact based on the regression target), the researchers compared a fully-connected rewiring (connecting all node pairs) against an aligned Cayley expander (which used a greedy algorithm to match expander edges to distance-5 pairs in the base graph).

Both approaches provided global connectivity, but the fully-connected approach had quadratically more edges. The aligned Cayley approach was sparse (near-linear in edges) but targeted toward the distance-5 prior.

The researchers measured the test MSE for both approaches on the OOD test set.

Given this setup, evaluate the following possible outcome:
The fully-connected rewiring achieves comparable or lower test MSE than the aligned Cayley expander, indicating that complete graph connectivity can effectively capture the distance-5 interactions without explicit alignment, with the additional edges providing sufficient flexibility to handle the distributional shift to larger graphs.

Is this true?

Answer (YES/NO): NO